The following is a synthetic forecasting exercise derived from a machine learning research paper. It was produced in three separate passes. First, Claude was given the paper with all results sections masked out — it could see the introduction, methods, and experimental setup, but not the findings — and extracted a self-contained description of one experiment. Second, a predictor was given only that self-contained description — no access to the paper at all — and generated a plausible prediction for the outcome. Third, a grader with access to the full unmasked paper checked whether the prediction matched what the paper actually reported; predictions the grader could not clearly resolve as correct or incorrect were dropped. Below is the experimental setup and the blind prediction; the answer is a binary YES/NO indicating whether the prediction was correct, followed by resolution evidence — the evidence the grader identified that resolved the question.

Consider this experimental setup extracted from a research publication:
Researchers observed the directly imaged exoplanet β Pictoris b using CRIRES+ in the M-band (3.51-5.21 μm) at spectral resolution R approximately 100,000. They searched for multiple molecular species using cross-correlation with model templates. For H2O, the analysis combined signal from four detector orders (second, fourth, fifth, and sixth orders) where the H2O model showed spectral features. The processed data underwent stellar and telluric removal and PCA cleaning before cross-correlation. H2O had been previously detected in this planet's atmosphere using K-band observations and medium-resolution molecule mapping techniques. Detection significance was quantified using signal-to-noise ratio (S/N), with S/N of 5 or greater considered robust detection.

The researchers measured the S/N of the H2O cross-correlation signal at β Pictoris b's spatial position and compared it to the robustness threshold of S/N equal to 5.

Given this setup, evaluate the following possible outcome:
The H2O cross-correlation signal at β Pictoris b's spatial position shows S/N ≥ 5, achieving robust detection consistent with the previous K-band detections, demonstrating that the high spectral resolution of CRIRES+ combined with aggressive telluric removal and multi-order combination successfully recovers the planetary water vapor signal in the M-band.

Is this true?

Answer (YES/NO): YES